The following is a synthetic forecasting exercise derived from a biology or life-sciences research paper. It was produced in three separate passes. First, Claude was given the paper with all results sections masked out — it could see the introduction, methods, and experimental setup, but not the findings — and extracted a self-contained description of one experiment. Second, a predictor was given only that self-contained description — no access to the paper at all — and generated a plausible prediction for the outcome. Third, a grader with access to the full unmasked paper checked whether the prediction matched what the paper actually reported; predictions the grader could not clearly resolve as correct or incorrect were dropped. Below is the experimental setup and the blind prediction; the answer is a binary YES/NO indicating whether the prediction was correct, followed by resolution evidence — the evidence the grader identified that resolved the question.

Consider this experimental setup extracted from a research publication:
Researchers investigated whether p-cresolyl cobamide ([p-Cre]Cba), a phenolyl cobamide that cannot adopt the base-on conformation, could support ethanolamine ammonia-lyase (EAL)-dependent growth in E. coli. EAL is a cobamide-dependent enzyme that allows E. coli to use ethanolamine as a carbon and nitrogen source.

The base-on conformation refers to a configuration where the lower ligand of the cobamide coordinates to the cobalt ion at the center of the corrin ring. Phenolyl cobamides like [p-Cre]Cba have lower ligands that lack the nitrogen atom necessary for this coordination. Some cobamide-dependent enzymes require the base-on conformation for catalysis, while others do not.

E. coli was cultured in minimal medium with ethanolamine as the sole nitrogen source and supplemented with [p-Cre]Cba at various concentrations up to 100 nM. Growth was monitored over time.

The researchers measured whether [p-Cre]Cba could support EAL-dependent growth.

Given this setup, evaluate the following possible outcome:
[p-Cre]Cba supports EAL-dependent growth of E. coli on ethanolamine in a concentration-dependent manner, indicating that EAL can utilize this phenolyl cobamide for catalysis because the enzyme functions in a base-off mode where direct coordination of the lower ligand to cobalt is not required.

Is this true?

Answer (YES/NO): NO